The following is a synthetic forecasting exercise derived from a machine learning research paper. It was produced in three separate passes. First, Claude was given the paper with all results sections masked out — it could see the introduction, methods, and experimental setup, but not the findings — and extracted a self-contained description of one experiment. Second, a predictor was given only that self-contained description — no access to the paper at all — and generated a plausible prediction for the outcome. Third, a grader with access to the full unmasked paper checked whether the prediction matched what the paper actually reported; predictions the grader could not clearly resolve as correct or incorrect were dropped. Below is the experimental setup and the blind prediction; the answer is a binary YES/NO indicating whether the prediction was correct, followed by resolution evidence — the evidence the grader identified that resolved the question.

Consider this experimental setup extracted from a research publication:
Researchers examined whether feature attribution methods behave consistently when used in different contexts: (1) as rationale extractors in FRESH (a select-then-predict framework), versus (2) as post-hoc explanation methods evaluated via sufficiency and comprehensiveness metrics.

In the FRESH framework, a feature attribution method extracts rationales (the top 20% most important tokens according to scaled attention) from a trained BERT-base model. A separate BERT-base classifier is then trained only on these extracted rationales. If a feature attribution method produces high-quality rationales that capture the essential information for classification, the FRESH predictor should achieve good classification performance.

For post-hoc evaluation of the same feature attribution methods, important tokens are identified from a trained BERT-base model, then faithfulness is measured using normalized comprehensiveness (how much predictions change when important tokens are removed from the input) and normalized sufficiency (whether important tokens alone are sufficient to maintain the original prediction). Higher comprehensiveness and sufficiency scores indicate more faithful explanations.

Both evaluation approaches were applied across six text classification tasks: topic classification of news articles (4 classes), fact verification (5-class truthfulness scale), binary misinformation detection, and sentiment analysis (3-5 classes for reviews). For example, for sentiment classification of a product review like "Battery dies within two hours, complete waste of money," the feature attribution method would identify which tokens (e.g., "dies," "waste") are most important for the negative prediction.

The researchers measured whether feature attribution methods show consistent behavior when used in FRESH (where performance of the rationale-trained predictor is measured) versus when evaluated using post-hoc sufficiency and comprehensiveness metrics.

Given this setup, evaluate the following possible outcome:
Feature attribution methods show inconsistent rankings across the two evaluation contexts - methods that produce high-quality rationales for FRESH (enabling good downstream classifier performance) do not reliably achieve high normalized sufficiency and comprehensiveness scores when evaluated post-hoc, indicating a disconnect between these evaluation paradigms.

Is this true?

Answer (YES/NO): YES